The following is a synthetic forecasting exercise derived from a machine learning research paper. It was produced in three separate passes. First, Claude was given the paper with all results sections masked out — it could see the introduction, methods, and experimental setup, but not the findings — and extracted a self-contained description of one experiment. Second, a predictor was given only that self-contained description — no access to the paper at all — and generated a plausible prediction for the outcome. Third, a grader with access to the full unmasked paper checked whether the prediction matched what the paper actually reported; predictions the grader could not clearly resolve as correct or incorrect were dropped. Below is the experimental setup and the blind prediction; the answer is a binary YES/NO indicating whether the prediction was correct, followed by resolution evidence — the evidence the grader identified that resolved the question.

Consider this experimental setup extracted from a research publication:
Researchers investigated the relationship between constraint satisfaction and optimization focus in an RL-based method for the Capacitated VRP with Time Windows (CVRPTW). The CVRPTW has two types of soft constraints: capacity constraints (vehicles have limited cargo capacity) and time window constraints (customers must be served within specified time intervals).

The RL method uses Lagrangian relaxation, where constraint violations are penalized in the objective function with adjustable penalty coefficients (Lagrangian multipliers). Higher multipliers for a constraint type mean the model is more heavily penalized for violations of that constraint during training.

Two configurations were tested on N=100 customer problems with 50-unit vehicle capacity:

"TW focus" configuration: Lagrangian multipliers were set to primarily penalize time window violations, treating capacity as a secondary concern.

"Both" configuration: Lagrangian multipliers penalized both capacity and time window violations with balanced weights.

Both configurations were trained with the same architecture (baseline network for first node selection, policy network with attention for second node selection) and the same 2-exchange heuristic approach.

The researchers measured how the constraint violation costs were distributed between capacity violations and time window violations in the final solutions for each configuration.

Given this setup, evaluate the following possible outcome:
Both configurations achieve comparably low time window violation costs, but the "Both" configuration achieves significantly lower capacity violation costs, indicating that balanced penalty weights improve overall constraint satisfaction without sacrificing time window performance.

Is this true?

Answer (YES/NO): NO